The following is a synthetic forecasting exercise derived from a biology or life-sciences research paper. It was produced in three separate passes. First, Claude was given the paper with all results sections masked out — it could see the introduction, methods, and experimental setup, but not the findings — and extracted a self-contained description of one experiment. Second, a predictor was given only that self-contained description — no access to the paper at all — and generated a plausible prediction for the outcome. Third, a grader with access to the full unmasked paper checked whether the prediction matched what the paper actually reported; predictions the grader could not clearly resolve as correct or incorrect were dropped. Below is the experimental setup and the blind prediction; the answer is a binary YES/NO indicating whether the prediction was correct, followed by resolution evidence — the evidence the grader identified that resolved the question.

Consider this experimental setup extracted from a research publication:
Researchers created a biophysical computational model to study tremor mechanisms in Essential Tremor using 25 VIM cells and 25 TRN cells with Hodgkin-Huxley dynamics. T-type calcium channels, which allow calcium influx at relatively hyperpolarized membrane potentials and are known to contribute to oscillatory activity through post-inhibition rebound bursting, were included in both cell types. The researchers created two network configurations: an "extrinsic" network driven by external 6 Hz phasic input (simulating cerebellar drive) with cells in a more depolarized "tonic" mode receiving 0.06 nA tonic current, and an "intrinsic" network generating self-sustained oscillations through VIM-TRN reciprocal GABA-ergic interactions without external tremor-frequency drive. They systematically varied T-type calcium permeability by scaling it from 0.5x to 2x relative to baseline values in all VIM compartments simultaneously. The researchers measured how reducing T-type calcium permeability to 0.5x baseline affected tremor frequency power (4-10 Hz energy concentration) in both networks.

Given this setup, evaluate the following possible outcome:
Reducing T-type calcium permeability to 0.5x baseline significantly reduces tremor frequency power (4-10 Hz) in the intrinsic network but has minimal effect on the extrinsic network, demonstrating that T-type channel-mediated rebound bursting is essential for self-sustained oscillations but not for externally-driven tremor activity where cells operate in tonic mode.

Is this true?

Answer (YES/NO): NO